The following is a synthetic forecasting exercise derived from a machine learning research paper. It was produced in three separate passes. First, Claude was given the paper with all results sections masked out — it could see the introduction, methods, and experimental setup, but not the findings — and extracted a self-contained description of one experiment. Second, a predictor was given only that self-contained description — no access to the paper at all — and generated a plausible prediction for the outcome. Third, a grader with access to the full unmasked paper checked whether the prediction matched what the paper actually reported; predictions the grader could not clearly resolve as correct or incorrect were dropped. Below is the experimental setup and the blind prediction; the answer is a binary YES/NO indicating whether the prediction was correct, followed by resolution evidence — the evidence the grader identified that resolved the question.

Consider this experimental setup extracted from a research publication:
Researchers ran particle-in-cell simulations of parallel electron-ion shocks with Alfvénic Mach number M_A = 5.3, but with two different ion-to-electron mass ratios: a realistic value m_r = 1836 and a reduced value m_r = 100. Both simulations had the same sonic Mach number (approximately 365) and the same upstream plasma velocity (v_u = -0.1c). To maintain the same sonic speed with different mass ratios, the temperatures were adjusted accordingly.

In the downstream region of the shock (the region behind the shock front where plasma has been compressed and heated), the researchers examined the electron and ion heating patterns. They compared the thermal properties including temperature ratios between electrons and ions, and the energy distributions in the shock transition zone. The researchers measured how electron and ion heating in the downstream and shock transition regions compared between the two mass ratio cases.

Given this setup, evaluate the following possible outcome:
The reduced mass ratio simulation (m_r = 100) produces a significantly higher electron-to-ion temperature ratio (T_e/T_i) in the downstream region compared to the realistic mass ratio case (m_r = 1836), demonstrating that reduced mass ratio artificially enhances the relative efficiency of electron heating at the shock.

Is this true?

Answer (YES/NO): YES